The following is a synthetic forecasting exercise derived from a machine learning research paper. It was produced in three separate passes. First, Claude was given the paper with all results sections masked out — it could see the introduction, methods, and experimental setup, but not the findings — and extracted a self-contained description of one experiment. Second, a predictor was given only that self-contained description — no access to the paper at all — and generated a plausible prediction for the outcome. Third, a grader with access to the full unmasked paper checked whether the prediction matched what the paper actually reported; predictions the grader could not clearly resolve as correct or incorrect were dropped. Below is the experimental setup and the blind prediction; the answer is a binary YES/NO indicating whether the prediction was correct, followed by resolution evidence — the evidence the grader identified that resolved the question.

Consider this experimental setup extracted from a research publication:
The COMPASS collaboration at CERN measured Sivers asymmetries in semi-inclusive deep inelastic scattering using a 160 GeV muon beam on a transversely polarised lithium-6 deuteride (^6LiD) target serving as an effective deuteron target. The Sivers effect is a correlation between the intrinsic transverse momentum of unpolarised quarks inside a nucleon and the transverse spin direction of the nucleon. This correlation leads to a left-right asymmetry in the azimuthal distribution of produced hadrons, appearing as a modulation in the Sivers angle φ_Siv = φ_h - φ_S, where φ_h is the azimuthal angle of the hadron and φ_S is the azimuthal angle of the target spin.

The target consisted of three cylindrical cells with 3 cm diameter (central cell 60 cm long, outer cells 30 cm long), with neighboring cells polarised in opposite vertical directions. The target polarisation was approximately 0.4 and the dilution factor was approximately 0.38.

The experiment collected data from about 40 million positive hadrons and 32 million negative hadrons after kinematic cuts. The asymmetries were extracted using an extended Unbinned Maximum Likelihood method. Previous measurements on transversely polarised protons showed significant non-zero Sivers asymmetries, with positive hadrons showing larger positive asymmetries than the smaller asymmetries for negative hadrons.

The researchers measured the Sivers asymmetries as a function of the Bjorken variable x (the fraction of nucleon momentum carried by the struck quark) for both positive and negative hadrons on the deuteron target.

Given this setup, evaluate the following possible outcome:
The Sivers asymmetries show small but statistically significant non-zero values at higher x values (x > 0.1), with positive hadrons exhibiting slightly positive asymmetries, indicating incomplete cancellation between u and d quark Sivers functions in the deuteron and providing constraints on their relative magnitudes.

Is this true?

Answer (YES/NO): NO